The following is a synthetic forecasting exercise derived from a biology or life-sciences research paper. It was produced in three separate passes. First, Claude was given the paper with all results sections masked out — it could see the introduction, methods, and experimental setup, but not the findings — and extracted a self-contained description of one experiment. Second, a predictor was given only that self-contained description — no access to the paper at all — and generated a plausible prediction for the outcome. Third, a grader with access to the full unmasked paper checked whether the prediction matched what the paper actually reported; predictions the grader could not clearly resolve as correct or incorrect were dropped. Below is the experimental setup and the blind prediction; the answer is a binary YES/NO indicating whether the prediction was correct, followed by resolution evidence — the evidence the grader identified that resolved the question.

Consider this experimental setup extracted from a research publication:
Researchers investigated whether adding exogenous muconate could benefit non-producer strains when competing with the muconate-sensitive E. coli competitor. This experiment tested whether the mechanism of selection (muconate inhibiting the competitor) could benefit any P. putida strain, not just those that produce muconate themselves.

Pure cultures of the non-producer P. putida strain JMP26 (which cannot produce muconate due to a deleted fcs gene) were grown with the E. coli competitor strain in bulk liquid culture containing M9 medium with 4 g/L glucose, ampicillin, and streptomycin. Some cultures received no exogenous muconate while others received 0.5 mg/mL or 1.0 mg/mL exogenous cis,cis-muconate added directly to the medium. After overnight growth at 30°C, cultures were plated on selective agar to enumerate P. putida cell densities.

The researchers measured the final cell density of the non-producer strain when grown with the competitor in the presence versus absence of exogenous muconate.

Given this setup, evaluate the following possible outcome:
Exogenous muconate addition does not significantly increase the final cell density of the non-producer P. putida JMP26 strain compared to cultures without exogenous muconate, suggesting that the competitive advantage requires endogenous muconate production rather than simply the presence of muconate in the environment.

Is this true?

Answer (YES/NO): NO